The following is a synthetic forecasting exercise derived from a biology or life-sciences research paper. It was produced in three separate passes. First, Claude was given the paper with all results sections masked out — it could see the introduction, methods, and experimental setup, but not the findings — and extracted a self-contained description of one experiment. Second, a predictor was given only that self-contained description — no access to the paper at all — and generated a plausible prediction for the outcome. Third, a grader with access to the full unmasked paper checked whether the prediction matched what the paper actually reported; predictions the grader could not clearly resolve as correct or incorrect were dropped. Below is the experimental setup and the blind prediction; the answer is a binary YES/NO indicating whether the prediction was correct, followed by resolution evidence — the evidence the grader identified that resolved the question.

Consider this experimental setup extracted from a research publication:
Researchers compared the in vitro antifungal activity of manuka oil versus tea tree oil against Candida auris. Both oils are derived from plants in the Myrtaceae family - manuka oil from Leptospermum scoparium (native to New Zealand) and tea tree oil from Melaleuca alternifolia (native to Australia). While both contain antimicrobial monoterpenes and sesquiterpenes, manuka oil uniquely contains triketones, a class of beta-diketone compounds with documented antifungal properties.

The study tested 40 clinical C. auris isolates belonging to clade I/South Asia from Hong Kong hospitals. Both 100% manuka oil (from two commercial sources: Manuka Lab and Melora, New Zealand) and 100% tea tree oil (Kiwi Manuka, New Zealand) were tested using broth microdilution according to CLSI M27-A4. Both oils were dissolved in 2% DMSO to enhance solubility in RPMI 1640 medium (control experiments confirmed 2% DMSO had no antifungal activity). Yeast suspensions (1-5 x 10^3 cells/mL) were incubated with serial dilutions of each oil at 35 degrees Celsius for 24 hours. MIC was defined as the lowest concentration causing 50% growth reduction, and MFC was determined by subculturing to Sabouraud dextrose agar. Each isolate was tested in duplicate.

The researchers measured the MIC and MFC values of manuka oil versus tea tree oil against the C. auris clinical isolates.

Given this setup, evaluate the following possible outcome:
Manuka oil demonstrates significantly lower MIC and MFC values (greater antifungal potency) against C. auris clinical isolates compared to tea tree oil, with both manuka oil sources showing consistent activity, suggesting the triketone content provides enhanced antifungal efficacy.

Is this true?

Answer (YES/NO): YES